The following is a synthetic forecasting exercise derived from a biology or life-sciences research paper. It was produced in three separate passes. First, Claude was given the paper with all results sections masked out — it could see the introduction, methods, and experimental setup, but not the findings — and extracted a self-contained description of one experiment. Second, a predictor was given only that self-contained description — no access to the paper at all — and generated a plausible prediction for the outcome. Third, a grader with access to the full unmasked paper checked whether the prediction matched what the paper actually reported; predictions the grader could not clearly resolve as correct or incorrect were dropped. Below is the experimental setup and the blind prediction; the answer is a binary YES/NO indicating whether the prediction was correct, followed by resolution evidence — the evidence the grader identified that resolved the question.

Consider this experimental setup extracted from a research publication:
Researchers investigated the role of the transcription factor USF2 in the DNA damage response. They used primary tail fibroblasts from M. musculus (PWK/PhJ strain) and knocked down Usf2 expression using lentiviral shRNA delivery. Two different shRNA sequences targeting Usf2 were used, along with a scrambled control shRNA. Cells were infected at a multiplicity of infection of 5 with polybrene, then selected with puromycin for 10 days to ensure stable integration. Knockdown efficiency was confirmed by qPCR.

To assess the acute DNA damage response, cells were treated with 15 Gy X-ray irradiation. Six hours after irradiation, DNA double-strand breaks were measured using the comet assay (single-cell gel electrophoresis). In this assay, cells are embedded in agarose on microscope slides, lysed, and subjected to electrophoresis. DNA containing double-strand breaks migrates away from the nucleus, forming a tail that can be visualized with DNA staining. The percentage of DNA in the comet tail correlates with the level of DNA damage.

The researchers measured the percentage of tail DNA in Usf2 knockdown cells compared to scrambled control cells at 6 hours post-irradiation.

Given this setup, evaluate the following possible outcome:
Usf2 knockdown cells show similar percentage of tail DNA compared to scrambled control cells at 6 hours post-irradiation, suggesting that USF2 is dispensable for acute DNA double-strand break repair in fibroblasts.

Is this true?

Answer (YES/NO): NO